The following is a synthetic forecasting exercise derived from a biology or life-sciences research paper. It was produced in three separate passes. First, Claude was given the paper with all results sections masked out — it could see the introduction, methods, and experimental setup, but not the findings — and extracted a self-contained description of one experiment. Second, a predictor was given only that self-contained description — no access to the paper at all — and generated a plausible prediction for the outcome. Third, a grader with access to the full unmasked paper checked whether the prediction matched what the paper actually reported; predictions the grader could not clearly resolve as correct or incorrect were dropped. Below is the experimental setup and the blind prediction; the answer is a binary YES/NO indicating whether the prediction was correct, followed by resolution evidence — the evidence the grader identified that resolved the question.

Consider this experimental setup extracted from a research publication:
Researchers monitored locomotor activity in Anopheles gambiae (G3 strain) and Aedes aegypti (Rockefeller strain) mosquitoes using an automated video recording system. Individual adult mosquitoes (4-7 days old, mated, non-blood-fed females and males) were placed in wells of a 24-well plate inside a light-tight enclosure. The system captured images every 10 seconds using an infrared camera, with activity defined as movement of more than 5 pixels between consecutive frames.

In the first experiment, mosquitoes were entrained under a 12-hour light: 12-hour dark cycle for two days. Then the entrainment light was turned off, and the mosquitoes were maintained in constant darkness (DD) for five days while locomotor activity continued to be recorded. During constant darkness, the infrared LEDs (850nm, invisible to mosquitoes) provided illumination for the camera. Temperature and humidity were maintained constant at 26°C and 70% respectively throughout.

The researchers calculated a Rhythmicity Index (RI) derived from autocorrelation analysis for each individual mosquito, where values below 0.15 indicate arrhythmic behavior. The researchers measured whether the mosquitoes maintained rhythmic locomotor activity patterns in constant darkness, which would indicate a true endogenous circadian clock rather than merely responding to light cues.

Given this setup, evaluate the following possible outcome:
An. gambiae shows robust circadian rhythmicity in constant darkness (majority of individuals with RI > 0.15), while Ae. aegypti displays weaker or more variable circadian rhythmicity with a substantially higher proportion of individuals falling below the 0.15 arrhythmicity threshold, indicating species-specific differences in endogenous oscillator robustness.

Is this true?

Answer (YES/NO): YES